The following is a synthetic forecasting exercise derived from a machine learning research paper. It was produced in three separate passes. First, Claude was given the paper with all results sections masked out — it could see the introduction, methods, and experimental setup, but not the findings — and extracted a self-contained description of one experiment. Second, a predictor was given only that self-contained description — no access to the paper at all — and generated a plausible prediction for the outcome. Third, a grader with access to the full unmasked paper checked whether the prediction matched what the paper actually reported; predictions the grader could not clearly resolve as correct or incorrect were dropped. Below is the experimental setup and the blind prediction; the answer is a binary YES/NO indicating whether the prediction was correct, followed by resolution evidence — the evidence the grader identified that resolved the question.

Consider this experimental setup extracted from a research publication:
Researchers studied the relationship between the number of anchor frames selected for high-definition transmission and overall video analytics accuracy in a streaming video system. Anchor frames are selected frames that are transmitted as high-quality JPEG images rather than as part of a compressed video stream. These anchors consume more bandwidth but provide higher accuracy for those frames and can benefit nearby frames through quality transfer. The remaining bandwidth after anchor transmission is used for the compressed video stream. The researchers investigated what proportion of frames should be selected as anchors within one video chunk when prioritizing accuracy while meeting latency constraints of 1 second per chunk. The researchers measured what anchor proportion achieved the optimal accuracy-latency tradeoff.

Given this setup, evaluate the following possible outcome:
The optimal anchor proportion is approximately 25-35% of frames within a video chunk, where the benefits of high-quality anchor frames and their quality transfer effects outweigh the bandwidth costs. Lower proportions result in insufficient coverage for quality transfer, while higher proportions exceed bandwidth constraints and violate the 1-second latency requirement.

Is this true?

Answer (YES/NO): NO